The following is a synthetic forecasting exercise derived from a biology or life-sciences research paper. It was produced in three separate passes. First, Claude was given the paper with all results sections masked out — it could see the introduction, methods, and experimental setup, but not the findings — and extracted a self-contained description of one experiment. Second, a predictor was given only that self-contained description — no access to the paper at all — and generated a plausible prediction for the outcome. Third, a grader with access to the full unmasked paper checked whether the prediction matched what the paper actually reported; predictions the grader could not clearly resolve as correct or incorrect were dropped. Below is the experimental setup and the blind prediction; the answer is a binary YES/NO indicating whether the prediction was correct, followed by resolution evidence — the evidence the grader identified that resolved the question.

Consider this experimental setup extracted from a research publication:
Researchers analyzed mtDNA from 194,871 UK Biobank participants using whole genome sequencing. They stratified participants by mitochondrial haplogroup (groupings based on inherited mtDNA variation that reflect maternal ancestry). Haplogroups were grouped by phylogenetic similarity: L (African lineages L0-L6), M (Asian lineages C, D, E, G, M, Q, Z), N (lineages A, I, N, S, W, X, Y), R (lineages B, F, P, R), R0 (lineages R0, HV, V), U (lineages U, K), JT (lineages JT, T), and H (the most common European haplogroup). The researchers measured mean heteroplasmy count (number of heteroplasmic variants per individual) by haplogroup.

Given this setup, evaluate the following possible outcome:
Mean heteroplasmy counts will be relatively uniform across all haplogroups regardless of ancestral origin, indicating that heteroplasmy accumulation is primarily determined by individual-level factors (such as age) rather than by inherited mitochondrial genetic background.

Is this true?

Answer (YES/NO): NO